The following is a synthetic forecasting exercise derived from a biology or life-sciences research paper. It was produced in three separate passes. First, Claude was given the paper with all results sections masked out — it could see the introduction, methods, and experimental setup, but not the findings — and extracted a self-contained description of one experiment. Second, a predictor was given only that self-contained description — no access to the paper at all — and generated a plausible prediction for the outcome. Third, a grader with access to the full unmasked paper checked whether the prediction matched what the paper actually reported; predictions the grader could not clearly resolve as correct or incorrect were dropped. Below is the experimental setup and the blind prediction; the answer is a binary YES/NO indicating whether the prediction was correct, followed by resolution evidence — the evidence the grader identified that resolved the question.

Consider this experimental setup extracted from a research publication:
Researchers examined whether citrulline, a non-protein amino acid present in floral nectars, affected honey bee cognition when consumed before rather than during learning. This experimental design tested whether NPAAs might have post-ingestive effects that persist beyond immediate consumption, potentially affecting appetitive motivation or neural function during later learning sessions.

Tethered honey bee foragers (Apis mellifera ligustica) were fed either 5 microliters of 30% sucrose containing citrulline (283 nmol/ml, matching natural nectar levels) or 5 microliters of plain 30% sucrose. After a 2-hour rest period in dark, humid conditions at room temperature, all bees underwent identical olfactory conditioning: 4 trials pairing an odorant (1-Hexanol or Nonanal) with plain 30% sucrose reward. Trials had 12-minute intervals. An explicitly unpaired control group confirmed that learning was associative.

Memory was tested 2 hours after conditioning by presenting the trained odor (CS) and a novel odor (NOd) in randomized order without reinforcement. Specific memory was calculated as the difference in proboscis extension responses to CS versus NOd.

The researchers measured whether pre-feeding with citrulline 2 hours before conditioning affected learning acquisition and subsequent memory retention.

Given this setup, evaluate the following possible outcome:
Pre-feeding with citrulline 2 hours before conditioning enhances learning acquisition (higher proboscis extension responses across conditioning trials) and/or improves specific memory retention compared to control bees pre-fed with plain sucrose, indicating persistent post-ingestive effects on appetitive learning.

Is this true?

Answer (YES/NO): NO